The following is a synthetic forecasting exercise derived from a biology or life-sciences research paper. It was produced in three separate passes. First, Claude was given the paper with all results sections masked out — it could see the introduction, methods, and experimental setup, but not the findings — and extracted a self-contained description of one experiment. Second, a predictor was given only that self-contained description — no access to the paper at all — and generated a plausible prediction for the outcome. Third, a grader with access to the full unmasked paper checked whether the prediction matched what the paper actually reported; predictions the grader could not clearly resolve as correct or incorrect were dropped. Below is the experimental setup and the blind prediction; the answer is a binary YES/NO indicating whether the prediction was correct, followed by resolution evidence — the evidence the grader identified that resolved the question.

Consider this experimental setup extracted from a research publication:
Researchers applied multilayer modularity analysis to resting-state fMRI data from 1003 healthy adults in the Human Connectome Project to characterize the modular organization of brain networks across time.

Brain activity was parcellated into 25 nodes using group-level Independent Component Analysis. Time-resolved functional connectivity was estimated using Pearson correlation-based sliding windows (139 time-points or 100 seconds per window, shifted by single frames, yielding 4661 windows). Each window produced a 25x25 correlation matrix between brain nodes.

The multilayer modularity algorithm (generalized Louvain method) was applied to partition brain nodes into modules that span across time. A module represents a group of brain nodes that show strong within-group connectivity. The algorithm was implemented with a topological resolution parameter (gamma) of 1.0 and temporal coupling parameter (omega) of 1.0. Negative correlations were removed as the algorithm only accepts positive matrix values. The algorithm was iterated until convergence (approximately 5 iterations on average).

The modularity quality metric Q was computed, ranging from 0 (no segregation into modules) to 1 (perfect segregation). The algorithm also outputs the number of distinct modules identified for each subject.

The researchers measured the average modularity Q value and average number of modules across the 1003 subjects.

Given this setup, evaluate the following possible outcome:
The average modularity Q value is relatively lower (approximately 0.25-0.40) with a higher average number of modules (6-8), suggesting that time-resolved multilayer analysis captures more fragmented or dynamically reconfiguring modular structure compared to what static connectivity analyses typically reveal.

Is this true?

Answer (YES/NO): NO